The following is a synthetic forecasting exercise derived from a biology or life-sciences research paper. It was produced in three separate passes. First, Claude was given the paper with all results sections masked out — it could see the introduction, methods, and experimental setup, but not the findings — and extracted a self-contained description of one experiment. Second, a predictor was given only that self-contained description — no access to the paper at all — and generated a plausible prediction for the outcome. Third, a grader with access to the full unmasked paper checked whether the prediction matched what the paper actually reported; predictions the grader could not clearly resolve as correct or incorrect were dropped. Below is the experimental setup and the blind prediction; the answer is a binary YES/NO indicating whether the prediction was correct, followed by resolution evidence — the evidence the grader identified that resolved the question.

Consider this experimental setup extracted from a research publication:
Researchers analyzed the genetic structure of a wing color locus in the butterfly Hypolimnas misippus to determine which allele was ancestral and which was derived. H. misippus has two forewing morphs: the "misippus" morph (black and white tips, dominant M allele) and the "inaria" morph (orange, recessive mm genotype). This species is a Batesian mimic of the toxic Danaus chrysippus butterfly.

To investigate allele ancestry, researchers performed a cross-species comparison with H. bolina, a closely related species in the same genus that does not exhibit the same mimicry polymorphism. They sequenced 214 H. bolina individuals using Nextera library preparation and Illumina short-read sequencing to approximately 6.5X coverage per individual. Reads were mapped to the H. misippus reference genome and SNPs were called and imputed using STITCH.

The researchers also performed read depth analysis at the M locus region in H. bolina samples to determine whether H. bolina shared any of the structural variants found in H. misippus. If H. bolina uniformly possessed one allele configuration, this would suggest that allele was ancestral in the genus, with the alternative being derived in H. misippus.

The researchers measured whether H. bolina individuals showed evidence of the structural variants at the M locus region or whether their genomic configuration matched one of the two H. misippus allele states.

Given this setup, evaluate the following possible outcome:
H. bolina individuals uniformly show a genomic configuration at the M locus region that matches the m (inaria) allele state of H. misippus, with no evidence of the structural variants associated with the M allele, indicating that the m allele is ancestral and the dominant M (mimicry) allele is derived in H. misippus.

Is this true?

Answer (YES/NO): YES